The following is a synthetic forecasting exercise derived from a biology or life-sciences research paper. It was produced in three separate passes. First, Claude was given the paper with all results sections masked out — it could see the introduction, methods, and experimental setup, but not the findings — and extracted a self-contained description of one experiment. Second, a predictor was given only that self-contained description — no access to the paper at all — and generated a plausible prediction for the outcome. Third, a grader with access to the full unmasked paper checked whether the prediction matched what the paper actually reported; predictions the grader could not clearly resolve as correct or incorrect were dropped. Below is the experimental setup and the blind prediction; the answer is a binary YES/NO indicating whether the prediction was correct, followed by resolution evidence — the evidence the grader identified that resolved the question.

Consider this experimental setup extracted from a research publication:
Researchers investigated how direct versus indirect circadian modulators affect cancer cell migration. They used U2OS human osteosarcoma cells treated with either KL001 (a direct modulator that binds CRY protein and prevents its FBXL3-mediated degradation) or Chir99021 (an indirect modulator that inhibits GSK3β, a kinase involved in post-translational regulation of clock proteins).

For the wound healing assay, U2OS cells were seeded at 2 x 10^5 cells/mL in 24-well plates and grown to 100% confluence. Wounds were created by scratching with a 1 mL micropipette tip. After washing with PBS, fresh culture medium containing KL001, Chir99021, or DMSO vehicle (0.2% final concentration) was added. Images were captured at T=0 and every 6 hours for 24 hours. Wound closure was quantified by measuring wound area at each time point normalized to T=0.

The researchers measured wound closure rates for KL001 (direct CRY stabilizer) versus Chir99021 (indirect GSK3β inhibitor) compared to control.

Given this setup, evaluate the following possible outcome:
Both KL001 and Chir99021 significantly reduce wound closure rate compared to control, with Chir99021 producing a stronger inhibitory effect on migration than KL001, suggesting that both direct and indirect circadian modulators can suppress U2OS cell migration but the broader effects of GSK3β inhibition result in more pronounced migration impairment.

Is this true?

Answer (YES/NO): NO